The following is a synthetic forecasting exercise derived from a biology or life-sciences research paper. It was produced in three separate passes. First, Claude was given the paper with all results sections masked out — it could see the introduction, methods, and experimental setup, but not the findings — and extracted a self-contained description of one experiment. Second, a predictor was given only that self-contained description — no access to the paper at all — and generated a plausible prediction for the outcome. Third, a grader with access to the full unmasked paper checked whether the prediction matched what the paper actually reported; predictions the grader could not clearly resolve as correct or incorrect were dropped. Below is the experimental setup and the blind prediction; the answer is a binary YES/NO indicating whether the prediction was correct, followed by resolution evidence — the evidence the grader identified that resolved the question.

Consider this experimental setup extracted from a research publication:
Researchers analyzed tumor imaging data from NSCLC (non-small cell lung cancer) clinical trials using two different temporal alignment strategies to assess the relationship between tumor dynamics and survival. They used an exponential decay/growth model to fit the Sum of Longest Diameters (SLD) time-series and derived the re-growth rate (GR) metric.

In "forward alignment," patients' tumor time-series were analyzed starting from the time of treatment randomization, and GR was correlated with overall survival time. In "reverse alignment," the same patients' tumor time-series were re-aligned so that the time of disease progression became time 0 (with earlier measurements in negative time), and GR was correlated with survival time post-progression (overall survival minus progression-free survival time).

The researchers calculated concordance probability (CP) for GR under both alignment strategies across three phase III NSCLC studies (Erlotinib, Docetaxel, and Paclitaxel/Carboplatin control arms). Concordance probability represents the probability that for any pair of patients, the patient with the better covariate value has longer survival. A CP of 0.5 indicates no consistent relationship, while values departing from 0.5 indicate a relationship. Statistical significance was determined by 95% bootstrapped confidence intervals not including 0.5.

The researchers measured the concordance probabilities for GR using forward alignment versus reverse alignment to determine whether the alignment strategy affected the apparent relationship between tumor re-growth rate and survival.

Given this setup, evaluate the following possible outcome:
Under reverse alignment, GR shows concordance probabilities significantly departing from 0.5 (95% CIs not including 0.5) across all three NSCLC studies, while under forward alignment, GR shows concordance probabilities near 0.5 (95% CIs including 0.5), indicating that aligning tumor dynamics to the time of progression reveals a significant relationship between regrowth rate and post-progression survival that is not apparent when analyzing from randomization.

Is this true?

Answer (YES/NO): NO